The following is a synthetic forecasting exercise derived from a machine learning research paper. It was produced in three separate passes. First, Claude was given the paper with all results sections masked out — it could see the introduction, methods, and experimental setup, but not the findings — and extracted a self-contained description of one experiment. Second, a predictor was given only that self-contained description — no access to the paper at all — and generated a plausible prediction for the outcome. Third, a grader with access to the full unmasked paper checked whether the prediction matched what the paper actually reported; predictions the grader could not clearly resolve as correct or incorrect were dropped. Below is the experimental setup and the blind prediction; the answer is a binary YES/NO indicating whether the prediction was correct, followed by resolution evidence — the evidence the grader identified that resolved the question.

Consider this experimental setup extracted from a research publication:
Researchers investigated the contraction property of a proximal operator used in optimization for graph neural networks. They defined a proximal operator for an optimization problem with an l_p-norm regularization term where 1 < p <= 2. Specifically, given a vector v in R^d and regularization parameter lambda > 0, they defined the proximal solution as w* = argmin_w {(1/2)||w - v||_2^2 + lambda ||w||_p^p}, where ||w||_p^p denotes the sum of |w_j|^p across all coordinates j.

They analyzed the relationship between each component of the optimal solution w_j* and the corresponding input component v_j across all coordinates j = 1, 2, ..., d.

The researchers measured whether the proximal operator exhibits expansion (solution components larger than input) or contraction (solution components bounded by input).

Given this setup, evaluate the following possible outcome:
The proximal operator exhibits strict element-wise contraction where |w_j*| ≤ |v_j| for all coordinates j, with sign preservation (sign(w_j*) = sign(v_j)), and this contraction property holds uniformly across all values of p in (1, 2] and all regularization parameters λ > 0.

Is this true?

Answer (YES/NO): YES